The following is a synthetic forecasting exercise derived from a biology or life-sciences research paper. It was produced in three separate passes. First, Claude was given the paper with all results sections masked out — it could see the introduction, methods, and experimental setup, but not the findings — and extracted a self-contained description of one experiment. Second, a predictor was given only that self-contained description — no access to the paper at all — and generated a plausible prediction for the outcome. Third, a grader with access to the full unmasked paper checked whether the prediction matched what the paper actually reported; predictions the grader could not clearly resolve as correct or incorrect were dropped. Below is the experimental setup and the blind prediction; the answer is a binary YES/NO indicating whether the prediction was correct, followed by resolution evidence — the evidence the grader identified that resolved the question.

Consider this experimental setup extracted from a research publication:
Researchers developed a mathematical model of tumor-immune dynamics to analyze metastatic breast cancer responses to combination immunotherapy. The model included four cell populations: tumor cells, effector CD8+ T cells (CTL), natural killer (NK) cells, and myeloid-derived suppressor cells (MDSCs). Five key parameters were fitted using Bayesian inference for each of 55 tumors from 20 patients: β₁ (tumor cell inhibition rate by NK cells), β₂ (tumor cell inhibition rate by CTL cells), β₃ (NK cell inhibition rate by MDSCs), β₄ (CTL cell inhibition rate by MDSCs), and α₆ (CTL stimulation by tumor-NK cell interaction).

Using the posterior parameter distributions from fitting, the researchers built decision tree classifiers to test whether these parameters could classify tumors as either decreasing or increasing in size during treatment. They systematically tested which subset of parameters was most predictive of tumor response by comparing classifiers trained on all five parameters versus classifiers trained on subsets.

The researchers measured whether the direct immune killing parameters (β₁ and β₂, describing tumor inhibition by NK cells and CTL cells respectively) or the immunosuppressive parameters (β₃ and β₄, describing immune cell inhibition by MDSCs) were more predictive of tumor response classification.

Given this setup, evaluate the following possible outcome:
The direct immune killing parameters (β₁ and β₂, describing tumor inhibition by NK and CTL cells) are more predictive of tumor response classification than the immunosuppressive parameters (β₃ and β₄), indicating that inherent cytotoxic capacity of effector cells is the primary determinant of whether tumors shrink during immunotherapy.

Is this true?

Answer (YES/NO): NO